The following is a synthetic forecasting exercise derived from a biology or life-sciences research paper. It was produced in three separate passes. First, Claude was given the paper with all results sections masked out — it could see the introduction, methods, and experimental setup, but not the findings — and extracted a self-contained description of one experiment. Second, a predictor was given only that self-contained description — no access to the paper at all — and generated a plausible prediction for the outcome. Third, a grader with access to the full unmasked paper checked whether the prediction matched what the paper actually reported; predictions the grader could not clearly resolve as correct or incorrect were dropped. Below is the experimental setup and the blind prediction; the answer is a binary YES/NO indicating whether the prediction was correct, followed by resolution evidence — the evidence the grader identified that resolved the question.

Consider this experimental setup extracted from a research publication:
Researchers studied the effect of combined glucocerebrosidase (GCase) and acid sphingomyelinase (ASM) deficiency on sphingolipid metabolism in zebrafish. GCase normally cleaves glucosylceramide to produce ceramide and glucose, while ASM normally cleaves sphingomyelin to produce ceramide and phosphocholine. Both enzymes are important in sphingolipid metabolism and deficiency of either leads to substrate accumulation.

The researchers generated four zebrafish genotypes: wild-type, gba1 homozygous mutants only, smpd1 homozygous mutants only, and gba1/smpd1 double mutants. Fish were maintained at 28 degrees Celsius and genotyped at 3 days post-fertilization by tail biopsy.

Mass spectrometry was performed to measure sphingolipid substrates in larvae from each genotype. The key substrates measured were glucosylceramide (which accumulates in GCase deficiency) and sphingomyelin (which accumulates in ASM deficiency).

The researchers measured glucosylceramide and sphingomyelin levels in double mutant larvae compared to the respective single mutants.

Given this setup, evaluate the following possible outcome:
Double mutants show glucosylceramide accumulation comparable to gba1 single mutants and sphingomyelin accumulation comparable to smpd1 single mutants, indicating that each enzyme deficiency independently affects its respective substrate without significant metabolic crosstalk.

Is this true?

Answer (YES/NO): NO